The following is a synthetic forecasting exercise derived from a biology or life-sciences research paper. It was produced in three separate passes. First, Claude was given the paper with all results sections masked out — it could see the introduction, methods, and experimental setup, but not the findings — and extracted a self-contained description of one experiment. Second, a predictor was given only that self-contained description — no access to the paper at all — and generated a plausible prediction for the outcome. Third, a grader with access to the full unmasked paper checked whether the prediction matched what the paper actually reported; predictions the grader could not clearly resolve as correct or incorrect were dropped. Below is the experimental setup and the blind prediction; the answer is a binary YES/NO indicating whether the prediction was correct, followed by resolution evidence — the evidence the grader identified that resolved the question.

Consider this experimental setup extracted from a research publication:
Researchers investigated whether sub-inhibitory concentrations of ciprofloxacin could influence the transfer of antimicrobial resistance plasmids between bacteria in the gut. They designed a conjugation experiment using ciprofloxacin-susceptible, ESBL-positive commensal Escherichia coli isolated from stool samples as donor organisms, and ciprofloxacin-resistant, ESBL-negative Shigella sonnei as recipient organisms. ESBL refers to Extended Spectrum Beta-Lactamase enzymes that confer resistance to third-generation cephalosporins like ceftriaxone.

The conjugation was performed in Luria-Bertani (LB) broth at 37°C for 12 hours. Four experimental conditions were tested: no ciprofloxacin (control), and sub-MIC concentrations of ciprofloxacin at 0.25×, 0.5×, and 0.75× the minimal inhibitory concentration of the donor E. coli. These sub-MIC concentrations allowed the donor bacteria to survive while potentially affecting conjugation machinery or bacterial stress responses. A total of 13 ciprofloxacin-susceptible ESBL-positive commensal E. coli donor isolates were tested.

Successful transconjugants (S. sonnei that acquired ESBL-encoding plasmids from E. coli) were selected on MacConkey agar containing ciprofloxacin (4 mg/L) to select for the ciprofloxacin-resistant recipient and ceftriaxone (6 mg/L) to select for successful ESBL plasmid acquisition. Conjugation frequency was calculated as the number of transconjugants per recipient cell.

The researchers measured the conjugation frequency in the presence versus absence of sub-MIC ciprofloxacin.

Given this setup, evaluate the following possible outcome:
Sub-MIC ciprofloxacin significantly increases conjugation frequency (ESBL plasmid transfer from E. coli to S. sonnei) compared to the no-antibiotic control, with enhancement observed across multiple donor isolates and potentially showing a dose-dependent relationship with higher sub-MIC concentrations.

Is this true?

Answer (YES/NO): YES